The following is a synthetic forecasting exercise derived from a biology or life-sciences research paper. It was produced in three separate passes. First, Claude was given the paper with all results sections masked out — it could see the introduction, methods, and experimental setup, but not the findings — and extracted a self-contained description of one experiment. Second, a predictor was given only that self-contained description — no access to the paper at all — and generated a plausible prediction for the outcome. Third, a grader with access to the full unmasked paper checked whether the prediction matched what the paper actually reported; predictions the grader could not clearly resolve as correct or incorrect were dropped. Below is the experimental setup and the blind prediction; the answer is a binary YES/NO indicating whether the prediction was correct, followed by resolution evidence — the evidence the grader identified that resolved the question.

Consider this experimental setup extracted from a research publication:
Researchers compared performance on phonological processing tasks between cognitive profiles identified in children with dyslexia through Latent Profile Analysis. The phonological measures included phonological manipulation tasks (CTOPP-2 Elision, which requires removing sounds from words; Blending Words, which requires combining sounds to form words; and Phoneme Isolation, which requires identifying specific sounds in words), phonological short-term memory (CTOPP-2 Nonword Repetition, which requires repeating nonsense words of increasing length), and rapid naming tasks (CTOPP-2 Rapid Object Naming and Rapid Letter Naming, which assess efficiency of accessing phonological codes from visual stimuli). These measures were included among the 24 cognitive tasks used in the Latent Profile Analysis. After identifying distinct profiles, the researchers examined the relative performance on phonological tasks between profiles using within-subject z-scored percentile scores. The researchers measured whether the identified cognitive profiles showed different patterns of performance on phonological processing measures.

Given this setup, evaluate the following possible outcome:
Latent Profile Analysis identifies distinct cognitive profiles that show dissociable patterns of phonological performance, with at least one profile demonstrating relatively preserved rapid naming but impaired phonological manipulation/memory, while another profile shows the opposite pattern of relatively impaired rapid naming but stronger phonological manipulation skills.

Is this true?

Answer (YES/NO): NO